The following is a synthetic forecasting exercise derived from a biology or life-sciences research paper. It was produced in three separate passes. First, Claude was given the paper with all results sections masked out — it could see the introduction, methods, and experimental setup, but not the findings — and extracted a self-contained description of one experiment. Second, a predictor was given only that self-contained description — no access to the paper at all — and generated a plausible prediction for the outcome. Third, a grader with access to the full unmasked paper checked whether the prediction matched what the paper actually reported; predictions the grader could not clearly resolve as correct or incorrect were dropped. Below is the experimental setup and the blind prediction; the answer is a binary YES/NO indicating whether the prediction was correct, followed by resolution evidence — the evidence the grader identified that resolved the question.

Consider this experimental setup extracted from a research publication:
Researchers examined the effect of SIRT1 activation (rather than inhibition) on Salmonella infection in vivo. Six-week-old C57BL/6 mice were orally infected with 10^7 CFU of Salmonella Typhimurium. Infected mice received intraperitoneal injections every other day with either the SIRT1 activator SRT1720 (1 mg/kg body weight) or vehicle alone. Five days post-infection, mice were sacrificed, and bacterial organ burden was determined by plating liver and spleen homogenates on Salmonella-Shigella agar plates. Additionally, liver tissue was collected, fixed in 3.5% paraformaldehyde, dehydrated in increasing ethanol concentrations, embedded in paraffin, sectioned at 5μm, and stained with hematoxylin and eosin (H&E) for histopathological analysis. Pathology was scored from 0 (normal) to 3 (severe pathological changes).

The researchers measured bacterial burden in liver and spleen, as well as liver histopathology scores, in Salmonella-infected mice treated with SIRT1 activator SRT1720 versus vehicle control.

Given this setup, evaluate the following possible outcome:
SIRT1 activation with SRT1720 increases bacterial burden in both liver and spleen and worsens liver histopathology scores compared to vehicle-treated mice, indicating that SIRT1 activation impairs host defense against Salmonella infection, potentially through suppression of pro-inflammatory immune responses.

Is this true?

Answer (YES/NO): NO